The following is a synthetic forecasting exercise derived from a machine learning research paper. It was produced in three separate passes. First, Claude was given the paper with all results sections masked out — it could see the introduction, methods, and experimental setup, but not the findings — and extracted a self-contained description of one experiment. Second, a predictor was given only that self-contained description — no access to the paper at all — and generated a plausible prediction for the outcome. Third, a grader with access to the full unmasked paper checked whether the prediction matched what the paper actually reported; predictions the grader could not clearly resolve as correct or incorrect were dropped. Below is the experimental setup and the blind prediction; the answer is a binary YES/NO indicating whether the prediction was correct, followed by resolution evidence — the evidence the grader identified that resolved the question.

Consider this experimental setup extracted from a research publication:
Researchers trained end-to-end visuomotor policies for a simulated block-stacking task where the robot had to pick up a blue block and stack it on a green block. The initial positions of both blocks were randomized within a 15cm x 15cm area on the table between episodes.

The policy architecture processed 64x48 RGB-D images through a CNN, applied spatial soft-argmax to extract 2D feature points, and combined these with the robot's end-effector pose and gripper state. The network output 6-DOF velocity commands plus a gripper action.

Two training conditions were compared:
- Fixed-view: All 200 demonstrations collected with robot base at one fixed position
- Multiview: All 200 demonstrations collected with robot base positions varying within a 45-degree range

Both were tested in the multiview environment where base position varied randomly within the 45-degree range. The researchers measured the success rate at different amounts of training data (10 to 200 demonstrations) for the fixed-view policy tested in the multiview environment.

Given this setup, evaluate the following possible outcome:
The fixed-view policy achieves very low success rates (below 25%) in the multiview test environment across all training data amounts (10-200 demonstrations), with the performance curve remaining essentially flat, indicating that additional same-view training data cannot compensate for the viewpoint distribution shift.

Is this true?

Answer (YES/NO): NO